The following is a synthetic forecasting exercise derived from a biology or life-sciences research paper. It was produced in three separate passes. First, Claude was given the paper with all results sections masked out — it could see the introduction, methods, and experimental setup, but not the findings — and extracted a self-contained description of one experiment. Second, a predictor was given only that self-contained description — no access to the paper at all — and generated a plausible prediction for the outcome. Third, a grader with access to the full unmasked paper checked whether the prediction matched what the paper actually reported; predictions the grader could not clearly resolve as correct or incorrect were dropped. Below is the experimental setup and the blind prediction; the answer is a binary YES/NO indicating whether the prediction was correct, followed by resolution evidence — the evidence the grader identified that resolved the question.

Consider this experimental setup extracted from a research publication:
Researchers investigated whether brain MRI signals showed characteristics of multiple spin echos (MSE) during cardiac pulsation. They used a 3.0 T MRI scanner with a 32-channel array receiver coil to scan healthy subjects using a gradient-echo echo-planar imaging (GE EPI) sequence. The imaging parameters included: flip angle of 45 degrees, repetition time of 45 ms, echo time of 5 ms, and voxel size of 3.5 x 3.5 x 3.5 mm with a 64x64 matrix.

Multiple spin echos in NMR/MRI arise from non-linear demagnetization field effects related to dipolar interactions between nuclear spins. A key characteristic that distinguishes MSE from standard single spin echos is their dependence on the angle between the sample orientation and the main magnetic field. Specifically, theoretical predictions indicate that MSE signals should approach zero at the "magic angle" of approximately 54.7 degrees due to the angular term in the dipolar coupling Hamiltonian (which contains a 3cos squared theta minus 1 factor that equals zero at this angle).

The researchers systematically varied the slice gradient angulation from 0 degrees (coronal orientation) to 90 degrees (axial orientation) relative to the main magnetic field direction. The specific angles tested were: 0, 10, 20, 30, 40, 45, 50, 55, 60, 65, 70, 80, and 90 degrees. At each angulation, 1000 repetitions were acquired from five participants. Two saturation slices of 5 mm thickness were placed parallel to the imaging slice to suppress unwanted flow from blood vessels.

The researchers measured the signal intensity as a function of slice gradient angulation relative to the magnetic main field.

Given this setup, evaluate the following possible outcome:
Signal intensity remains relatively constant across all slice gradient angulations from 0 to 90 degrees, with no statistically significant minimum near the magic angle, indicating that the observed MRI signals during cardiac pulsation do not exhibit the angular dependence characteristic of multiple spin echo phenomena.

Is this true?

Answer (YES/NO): NO